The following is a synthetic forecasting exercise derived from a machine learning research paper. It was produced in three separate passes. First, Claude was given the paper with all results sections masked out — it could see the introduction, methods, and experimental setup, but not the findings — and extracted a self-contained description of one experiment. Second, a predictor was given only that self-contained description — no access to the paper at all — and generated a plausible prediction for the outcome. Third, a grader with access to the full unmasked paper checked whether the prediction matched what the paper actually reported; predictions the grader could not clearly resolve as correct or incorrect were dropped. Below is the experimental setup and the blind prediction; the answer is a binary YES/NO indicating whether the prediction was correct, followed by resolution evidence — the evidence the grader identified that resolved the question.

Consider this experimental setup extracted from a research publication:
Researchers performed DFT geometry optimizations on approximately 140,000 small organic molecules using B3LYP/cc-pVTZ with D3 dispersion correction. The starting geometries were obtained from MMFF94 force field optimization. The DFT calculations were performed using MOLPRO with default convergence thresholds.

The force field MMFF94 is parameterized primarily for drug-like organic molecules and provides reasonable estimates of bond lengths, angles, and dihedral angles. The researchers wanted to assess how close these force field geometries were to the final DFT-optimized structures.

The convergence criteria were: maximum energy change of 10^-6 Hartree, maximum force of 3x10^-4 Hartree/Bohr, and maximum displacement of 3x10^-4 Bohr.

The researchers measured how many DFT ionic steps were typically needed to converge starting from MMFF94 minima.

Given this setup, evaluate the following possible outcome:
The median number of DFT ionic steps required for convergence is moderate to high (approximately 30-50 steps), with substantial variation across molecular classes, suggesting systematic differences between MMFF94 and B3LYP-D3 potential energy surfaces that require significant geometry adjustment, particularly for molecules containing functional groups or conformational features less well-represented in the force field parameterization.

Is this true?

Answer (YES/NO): NO